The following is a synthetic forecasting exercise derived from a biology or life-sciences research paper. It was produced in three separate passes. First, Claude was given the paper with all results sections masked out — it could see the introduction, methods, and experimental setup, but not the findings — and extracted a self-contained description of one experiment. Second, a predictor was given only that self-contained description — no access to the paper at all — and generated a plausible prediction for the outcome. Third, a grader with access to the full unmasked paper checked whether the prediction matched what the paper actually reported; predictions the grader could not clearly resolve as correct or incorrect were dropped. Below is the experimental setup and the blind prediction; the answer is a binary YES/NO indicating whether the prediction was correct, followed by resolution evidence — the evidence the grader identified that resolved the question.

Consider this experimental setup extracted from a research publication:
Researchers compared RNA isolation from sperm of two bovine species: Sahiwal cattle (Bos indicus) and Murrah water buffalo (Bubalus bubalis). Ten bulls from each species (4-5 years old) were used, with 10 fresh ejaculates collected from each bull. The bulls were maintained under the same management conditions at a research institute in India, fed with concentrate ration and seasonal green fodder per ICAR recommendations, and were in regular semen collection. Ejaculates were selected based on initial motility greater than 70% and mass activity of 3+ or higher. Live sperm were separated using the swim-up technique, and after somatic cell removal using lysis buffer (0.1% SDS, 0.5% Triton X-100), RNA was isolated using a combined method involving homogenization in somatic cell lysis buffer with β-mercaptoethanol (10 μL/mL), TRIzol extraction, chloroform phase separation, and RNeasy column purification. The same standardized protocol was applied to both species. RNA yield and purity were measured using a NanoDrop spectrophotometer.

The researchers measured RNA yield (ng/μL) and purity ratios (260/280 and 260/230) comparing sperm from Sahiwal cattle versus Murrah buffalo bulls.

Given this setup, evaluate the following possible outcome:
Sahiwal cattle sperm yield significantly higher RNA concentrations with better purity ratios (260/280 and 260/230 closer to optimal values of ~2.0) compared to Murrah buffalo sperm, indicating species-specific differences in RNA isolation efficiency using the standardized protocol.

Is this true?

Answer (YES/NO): NO